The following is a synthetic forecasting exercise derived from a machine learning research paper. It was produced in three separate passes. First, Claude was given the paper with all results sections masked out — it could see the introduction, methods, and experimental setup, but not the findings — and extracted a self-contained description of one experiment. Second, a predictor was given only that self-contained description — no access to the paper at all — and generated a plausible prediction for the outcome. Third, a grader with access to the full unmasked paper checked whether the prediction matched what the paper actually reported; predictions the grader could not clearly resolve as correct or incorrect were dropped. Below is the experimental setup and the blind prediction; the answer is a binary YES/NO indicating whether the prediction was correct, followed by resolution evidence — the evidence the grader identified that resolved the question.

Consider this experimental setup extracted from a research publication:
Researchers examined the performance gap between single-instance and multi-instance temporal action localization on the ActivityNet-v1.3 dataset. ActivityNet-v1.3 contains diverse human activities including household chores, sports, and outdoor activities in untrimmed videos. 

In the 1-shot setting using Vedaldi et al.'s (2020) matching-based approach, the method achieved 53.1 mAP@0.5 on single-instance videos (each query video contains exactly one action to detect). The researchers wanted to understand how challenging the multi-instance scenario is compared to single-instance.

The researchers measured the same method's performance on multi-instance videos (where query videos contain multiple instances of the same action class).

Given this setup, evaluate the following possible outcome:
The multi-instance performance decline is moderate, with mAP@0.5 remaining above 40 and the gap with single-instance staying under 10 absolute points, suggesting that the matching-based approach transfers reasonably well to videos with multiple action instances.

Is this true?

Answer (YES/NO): NO